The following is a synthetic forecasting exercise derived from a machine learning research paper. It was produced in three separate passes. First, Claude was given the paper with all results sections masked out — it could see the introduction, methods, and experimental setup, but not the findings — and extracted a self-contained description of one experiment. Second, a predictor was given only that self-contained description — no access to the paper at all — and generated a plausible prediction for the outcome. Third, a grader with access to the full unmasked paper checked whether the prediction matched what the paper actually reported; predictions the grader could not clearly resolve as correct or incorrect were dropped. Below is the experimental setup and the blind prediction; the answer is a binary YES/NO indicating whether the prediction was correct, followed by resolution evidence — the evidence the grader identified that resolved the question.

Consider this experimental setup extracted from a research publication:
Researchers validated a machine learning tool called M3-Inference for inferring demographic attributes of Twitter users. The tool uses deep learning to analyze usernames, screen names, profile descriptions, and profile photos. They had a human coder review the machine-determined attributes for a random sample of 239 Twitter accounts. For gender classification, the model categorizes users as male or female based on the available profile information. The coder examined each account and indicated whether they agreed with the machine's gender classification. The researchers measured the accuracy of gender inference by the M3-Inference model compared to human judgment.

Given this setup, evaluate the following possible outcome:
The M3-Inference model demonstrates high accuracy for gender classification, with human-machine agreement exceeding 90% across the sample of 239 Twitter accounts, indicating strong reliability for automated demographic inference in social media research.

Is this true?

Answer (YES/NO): NO